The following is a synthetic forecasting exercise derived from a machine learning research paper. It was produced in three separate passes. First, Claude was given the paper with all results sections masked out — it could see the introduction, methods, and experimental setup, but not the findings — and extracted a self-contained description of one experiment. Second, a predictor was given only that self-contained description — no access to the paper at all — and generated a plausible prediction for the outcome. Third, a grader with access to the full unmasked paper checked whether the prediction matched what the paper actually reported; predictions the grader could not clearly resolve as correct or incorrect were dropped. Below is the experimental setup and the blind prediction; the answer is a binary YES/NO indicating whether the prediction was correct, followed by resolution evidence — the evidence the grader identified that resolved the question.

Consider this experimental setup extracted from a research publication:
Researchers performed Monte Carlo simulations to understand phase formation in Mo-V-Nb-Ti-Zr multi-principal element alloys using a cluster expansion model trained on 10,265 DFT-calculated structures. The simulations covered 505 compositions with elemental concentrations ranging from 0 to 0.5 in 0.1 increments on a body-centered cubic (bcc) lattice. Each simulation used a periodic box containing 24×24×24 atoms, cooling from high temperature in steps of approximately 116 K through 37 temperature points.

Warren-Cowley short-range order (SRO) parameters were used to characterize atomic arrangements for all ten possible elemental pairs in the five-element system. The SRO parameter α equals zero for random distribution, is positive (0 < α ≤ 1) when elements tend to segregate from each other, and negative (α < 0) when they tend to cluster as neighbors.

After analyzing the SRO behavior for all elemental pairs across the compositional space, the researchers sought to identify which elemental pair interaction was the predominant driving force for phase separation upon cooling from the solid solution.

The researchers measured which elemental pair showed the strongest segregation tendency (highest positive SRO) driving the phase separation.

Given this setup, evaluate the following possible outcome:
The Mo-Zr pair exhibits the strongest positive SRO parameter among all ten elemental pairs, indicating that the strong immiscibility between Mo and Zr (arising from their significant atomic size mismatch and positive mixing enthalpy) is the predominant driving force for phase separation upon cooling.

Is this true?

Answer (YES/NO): NO